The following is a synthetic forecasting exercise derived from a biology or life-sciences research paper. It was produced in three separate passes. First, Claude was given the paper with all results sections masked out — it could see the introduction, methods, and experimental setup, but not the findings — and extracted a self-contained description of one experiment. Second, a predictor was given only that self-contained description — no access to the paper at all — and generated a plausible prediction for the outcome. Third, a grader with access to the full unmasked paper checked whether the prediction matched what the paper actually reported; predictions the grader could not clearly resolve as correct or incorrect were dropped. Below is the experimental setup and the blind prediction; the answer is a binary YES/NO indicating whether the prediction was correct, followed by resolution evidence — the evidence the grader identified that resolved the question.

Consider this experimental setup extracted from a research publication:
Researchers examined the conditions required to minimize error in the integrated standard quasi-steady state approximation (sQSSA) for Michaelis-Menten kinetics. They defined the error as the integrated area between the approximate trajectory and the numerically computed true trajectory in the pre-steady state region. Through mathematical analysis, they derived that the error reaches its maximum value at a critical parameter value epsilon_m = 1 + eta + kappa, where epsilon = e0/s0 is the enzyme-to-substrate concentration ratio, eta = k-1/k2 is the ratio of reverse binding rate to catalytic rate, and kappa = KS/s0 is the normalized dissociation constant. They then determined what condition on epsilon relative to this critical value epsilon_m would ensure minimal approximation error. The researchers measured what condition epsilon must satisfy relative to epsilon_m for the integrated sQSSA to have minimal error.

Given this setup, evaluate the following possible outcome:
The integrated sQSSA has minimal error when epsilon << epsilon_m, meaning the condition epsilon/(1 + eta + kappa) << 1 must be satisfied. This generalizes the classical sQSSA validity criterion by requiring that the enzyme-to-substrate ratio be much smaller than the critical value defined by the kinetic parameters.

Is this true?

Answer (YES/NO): YES